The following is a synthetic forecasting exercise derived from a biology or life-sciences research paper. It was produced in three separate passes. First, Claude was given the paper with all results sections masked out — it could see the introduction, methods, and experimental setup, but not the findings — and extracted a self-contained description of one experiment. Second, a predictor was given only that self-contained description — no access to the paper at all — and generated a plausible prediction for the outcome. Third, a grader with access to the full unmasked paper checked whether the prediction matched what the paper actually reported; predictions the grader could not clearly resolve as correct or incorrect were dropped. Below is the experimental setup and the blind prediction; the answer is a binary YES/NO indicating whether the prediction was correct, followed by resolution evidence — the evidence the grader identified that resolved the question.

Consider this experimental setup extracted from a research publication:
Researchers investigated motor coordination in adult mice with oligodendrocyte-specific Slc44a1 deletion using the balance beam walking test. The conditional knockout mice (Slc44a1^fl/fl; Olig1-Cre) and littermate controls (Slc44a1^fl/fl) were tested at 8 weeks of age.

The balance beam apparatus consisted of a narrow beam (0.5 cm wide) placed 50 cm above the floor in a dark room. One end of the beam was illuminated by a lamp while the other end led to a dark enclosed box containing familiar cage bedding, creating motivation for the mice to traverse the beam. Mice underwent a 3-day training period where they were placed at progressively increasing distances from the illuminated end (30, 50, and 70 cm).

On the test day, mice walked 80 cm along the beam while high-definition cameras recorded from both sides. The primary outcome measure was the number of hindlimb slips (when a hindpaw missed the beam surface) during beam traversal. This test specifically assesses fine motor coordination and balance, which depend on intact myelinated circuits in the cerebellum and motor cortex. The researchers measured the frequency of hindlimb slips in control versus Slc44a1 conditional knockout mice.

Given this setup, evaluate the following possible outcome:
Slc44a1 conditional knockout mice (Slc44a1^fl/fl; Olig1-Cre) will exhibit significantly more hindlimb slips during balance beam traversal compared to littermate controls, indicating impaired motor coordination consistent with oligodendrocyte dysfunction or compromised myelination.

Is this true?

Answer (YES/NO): YES